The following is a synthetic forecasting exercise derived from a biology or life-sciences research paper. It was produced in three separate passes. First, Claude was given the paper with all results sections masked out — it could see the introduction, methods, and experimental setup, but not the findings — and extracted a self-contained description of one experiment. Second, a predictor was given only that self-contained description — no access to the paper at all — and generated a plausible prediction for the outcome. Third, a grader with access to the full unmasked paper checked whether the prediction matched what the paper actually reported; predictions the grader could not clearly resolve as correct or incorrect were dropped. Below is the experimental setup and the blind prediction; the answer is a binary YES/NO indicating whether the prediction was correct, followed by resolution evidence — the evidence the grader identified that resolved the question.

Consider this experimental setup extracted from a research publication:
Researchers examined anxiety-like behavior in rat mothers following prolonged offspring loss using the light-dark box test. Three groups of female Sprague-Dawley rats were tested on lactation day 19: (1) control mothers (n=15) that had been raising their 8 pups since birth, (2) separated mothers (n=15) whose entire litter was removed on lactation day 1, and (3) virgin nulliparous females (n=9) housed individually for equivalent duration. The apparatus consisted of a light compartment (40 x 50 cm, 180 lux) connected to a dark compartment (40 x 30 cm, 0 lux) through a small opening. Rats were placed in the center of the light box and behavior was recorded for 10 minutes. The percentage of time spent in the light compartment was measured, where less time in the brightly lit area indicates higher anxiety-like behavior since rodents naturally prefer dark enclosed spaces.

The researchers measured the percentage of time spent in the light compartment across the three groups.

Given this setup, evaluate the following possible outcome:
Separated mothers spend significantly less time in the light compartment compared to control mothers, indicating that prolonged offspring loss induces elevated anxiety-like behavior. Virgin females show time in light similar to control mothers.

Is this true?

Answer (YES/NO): NO